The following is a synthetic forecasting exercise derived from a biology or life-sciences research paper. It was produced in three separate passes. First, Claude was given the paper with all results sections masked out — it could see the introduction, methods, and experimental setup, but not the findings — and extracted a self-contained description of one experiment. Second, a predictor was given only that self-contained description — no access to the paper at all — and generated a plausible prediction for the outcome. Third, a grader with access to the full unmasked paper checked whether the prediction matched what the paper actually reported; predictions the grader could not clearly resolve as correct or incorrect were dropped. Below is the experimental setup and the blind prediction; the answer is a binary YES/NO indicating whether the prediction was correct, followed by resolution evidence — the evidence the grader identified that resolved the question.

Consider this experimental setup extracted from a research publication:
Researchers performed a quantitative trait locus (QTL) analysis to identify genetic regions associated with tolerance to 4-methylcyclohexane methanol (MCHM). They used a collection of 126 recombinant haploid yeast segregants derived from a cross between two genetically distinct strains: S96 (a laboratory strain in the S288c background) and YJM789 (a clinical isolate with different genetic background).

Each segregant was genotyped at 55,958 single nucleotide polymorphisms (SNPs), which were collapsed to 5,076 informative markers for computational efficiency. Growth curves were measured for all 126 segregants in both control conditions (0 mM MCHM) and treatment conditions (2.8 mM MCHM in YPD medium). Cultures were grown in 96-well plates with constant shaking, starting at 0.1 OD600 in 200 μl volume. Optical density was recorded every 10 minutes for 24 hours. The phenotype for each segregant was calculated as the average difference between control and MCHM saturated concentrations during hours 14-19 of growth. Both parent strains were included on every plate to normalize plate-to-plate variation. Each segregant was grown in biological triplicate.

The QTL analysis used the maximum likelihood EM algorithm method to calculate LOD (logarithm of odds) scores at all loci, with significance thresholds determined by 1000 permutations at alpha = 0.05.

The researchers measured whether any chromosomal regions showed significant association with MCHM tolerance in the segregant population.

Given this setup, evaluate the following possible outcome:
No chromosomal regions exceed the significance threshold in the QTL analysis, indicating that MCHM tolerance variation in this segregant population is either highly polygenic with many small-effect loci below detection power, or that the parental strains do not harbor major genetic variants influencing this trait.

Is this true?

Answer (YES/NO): NO